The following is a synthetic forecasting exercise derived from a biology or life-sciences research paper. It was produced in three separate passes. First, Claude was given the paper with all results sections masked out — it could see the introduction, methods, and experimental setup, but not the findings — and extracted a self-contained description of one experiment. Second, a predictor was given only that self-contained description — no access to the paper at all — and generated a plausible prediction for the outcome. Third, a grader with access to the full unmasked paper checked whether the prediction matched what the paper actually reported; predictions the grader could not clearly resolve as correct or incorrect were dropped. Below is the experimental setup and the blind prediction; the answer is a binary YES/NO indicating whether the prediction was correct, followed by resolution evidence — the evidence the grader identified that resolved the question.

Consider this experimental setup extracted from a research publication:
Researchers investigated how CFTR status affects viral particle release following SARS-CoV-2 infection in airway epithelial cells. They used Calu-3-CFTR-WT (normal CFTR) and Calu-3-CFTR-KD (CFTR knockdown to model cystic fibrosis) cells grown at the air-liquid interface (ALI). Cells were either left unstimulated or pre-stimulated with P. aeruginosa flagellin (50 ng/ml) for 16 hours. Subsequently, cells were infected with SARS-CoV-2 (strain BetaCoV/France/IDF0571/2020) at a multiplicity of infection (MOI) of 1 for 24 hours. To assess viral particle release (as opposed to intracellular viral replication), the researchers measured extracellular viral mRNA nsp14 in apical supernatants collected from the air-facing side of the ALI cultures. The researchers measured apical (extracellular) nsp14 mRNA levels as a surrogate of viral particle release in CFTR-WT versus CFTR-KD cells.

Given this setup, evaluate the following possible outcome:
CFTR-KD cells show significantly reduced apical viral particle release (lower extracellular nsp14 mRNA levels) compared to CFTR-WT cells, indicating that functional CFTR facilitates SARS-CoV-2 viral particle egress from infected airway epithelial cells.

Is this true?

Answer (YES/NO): YES